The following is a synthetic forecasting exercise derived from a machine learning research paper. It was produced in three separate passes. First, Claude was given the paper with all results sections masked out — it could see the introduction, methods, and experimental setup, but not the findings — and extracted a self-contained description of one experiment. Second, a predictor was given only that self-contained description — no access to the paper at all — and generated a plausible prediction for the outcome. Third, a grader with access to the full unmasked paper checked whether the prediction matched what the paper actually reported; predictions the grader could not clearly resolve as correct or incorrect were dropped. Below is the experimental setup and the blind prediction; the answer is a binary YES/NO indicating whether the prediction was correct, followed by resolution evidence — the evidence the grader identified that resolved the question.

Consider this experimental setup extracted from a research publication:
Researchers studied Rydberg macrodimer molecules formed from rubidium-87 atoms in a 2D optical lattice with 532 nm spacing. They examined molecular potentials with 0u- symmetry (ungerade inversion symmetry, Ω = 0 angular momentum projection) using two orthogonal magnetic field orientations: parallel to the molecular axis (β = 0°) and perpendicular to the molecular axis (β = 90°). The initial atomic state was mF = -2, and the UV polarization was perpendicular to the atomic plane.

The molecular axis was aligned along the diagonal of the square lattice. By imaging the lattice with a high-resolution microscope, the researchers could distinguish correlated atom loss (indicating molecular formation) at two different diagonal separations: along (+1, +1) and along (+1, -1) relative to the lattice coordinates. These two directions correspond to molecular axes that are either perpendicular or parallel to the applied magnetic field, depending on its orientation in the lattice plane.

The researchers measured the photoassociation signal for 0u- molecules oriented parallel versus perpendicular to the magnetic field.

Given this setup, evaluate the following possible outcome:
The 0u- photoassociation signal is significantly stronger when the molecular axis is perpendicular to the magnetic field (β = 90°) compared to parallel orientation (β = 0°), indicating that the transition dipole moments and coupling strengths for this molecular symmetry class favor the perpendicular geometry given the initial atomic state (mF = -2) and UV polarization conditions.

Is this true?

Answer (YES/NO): YES